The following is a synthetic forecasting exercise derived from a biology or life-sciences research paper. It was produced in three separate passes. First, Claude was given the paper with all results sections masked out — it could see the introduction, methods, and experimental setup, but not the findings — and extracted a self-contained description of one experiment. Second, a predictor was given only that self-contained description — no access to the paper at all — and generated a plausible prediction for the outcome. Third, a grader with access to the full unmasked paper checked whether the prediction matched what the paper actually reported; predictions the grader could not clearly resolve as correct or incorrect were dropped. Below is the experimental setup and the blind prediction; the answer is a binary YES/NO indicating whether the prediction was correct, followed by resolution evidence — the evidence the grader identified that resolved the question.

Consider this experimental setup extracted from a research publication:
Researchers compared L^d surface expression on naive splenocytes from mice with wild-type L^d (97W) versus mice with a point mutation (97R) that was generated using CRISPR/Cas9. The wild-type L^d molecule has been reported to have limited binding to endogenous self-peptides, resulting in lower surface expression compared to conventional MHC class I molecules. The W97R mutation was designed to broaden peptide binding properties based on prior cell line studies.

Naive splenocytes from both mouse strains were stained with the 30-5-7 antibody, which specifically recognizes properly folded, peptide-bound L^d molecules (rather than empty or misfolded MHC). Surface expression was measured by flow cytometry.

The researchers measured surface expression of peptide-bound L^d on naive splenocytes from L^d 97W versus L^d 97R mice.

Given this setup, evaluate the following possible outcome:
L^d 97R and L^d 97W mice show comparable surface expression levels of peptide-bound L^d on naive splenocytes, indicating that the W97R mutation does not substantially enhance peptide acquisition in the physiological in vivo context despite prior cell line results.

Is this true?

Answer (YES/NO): NO